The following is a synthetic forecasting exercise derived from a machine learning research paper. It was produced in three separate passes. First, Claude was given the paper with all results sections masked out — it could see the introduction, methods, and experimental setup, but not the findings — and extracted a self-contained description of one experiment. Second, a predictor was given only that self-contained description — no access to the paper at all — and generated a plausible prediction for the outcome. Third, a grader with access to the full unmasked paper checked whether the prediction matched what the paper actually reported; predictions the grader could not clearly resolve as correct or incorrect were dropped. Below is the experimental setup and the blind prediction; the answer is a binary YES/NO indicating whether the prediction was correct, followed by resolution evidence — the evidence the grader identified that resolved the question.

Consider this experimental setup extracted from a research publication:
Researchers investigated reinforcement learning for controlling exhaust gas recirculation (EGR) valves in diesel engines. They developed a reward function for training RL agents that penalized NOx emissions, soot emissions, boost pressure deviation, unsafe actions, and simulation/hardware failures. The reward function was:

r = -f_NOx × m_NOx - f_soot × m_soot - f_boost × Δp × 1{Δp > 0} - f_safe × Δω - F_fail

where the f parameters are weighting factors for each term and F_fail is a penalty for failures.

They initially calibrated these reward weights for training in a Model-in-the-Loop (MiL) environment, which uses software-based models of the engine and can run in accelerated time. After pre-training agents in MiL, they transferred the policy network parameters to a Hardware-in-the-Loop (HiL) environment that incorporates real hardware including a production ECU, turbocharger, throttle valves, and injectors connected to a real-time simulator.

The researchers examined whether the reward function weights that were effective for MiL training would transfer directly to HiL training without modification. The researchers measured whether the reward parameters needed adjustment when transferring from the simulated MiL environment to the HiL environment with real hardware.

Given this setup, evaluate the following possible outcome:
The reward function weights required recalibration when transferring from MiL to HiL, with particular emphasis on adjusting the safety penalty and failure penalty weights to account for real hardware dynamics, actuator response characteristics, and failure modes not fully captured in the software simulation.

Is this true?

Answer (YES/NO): NO